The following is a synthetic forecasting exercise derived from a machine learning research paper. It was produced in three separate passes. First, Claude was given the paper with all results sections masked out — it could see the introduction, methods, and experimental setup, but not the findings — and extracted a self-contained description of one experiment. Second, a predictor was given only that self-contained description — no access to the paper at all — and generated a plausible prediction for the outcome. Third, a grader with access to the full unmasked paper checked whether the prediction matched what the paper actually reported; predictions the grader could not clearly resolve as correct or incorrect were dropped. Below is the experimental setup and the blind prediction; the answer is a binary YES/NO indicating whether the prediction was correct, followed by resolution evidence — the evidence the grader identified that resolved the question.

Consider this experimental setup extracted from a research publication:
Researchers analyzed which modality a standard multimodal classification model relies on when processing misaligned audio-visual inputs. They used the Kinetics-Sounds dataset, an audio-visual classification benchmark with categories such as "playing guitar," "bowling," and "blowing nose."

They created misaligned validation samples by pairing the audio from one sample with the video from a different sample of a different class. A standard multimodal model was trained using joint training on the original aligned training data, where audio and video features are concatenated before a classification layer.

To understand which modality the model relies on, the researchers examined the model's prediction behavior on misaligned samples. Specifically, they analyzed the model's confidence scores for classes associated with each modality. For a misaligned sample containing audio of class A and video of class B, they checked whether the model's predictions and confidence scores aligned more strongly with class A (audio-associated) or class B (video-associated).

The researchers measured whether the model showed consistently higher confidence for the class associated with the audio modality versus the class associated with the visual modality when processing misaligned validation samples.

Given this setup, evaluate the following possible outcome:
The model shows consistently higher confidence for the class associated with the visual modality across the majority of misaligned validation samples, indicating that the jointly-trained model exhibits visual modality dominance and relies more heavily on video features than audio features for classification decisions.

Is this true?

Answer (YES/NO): NO